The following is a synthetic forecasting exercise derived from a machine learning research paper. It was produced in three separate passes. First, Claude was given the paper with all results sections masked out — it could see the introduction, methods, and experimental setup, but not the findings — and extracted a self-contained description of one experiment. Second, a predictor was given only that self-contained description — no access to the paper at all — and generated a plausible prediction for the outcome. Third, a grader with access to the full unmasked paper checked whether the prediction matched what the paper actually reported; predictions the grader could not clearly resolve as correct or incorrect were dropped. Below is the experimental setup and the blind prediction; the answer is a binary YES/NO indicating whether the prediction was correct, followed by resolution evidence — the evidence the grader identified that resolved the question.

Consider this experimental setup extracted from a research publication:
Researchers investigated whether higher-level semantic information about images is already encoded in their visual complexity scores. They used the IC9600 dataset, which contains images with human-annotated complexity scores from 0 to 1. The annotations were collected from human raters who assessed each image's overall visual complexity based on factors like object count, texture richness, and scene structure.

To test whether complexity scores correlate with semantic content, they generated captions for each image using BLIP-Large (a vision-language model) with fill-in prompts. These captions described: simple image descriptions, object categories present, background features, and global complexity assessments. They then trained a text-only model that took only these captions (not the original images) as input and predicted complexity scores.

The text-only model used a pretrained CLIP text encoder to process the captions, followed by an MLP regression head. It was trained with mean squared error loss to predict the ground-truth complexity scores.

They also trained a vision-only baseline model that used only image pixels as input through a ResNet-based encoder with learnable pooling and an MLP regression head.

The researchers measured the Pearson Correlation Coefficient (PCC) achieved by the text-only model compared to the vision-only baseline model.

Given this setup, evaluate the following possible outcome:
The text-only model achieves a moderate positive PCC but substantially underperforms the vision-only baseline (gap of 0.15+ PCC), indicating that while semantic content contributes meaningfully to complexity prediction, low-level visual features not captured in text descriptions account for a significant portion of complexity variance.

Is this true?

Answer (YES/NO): NO